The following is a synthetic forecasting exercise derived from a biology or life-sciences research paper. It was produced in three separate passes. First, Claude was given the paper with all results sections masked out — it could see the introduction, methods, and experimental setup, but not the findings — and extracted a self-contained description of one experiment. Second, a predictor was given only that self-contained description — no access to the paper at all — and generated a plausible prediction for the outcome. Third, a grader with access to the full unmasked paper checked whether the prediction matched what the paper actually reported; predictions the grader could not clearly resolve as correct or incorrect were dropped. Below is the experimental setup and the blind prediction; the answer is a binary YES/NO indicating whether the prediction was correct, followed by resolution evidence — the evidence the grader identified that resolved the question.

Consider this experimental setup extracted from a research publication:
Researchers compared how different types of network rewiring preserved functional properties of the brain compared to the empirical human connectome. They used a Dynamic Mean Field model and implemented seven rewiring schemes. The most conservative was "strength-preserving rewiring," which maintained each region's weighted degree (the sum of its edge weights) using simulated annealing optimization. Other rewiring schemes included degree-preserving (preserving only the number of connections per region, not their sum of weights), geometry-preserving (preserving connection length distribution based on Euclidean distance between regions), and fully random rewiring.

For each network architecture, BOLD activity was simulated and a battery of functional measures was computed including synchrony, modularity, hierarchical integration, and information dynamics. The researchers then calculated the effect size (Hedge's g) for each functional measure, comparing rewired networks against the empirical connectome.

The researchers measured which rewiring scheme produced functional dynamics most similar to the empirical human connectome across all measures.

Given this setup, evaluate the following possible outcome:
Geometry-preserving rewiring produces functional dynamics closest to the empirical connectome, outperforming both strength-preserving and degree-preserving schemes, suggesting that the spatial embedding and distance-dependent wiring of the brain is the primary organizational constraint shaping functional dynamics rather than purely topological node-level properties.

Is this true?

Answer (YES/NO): NO